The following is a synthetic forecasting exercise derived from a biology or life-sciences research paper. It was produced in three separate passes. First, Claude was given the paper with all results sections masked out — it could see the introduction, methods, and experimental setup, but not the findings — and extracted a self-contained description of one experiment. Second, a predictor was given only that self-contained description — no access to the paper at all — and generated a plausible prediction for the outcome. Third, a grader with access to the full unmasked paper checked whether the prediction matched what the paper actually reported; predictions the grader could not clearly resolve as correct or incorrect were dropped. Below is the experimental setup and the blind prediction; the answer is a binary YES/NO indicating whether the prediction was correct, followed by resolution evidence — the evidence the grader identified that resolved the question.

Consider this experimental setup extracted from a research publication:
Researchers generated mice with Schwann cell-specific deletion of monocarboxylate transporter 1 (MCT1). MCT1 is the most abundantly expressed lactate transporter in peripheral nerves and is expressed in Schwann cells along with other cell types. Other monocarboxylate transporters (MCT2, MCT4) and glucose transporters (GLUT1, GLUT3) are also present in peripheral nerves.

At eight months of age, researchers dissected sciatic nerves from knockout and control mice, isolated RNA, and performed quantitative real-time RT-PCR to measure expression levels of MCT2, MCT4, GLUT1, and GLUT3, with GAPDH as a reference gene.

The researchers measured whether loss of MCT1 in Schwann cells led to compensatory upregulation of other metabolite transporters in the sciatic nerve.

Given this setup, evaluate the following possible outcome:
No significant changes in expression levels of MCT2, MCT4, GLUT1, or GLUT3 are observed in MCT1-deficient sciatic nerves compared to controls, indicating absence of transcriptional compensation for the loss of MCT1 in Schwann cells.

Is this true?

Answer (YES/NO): YES